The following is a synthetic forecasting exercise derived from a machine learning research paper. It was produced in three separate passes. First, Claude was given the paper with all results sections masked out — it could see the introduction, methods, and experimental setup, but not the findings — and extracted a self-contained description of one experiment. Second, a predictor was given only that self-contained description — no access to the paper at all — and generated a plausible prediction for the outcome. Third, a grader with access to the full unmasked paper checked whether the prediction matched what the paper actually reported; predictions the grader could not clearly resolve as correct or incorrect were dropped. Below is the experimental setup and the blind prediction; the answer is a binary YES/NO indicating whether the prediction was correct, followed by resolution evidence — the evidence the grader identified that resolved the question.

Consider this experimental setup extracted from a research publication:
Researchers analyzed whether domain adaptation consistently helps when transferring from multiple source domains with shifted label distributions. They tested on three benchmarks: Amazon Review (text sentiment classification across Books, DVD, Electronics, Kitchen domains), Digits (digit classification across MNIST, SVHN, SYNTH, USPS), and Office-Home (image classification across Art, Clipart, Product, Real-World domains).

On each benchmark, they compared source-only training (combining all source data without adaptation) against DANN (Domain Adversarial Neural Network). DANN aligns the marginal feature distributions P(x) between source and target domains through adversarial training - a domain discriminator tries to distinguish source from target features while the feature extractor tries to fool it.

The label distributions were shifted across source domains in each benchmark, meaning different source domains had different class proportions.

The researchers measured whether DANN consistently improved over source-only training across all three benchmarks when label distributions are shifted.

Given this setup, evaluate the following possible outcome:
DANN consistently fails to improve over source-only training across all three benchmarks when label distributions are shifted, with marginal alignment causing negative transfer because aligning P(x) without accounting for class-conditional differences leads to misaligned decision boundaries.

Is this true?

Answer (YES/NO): NO